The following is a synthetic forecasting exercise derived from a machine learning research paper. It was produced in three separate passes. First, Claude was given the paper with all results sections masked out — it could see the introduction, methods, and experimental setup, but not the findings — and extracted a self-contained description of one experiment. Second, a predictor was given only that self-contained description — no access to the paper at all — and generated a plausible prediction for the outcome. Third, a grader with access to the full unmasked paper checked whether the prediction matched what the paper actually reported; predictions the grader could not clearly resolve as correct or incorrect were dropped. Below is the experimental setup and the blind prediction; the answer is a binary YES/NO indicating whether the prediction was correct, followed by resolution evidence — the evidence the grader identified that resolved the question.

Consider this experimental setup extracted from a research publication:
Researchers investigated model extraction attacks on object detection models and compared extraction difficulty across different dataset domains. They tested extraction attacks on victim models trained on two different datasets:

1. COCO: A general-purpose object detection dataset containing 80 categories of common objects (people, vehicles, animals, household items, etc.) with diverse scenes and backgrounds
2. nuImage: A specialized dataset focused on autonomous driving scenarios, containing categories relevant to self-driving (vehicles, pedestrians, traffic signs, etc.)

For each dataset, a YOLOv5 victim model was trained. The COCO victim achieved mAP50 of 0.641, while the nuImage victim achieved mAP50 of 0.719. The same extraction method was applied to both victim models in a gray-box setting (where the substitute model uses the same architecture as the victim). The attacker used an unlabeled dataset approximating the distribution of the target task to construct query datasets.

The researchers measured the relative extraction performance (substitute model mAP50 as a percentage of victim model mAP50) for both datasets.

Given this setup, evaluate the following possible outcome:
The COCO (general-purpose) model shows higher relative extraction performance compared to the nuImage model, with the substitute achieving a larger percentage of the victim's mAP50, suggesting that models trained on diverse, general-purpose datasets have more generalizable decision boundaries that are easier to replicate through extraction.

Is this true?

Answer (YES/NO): NO